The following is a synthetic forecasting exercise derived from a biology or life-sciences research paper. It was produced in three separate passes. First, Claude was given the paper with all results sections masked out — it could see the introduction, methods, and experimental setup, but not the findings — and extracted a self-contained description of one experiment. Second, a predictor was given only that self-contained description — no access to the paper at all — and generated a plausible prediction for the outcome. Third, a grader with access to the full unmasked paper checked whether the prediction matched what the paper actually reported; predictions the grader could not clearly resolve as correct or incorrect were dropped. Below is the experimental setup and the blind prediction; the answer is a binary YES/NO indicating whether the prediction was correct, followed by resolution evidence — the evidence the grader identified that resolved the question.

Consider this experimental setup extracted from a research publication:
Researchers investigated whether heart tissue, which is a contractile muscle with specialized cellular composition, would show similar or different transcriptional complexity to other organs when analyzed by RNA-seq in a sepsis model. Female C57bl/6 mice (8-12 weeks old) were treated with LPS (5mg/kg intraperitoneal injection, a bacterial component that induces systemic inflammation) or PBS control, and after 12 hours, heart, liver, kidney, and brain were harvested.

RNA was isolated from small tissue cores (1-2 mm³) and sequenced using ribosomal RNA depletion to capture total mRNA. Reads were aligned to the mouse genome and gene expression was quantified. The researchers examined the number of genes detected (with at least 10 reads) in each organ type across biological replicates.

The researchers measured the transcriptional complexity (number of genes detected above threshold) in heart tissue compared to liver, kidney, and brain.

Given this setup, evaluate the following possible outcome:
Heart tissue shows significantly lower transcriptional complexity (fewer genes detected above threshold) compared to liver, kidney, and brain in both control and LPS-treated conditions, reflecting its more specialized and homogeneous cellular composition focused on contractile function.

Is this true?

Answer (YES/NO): NO